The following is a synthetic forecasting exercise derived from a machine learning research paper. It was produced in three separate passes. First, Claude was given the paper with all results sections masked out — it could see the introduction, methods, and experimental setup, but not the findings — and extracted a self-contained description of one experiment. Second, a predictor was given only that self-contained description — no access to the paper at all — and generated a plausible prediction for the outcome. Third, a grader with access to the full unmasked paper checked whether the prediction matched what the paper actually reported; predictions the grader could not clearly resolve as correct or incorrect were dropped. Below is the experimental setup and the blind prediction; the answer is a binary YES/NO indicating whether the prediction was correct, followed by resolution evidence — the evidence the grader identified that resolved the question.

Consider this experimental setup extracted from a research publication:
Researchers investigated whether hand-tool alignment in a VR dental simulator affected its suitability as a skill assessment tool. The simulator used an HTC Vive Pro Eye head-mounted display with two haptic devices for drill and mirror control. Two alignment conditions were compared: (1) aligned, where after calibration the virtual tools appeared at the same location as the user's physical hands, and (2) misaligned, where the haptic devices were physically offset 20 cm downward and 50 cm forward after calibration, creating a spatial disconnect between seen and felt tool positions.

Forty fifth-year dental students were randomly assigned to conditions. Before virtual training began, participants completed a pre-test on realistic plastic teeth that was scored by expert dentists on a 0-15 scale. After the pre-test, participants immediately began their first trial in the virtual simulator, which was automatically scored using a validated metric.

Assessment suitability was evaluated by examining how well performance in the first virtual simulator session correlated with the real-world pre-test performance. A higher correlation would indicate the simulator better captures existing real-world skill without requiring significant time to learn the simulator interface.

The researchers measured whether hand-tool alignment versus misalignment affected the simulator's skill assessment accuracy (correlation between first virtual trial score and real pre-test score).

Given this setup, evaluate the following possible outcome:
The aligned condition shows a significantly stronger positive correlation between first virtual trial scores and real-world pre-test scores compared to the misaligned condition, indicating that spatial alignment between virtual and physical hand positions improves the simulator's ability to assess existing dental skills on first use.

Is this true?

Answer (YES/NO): NO